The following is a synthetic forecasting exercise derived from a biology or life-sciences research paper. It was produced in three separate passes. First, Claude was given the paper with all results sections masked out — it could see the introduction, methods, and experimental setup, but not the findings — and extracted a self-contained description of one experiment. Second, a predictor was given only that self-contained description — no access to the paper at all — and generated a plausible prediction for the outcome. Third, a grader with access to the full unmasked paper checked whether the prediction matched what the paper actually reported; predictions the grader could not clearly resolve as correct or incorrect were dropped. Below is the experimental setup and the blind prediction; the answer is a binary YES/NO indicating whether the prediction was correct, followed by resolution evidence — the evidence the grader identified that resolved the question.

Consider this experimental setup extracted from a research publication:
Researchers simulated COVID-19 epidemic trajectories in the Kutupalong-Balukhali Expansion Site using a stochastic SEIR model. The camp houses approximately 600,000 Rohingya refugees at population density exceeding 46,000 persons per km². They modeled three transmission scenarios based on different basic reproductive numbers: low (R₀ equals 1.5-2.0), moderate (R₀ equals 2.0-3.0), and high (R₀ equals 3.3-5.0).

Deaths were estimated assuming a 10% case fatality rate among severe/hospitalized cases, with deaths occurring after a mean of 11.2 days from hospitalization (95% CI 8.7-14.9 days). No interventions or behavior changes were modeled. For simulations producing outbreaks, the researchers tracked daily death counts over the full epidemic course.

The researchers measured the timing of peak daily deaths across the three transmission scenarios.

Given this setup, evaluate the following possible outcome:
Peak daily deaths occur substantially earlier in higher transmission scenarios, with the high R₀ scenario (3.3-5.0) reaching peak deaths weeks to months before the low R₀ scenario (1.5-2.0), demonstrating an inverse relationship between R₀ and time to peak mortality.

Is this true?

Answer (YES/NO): NO